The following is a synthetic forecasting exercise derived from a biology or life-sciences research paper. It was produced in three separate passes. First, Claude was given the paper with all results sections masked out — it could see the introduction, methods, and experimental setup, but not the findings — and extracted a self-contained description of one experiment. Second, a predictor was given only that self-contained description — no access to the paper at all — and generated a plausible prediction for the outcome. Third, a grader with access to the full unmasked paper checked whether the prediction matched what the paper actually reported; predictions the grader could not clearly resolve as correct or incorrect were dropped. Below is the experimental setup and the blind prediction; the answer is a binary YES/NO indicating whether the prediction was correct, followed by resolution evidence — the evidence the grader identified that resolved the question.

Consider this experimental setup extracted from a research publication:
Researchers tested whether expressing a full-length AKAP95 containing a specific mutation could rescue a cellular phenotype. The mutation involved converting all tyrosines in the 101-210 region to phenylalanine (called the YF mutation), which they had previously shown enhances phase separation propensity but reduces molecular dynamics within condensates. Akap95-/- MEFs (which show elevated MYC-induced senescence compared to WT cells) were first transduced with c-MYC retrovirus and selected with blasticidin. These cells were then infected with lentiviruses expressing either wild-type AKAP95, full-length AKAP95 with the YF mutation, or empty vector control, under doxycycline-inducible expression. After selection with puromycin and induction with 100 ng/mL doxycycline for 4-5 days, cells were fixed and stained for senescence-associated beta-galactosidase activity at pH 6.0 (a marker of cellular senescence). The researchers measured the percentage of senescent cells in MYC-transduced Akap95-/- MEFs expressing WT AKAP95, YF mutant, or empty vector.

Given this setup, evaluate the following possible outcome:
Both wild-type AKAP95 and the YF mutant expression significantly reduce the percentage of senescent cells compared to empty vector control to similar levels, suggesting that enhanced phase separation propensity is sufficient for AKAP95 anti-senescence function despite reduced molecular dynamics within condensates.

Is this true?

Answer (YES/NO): NO